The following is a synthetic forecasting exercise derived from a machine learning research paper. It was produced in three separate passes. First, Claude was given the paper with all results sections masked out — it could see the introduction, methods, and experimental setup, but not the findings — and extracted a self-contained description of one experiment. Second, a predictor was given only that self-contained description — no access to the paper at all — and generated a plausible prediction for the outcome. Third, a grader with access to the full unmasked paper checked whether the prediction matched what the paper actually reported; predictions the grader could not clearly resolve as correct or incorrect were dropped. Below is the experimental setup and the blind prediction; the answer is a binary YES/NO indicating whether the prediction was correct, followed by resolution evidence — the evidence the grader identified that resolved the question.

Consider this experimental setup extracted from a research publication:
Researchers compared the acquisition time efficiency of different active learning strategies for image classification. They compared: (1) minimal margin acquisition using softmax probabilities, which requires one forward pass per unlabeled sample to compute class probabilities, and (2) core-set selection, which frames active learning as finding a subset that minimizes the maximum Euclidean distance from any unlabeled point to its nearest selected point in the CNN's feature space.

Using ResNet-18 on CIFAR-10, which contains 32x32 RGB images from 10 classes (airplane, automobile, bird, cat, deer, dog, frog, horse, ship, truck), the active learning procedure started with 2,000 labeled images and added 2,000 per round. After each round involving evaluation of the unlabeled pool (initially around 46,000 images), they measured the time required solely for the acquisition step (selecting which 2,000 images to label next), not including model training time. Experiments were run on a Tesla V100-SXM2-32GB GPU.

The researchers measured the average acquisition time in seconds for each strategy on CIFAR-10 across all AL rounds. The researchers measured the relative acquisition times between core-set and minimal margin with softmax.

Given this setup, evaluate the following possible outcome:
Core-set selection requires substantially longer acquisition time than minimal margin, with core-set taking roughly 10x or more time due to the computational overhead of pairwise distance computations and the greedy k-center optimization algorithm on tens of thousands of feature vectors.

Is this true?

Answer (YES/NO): NO